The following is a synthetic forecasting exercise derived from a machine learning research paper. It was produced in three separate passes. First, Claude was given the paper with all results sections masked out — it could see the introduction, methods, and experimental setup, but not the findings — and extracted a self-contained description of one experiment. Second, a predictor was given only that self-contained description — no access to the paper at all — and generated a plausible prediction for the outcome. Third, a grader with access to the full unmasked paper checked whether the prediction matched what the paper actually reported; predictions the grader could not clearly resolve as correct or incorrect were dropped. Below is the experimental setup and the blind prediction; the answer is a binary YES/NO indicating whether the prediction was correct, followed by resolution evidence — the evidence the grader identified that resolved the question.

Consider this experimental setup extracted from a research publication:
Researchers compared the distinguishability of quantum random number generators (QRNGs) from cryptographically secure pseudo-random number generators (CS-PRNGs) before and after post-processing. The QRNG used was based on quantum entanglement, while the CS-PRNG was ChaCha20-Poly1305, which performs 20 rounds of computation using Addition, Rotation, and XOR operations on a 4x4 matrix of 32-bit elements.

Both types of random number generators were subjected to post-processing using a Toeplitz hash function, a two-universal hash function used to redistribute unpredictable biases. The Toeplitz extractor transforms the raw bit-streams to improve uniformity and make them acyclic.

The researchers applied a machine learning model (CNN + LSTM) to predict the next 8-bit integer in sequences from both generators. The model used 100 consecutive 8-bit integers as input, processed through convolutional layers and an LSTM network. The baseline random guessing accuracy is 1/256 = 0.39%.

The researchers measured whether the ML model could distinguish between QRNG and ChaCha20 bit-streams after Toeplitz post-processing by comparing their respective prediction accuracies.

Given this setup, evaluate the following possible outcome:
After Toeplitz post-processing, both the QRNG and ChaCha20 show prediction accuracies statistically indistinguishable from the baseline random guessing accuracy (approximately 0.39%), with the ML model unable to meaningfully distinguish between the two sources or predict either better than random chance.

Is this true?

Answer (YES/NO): YES